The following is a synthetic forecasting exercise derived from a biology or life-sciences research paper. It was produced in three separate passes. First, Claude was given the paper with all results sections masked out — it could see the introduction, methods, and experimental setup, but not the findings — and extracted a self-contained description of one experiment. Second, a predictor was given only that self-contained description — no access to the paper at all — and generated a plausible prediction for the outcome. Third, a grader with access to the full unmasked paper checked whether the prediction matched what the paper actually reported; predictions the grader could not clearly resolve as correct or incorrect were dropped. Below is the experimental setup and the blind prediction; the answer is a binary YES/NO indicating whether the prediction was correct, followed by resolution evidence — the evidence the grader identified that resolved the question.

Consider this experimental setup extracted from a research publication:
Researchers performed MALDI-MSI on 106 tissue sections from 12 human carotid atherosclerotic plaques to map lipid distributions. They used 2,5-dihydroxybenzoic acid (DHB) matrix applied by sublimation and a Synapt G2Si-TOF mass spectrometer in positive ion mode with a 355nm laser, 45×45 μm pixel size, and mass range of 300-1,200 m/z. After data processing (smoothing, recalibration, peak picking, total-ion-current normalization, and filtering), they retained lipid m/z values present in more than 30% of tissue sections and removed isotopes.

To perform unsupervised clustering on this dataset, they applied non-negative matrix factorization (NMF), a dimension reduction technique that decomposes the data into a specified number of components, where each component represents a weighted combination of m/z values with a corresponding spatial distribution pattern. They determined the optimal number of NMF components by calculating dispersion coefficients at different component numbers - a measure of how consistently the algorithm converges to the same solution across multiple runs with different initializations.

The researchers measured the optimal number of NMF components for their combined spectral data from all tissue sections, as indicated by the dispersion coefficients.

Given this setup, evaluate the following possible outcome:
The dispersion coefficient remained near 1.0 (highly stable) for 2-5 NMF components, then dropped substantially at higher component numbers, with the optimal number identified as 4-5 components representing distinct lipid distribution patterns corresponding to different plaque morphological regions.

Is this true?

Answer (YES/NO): NO